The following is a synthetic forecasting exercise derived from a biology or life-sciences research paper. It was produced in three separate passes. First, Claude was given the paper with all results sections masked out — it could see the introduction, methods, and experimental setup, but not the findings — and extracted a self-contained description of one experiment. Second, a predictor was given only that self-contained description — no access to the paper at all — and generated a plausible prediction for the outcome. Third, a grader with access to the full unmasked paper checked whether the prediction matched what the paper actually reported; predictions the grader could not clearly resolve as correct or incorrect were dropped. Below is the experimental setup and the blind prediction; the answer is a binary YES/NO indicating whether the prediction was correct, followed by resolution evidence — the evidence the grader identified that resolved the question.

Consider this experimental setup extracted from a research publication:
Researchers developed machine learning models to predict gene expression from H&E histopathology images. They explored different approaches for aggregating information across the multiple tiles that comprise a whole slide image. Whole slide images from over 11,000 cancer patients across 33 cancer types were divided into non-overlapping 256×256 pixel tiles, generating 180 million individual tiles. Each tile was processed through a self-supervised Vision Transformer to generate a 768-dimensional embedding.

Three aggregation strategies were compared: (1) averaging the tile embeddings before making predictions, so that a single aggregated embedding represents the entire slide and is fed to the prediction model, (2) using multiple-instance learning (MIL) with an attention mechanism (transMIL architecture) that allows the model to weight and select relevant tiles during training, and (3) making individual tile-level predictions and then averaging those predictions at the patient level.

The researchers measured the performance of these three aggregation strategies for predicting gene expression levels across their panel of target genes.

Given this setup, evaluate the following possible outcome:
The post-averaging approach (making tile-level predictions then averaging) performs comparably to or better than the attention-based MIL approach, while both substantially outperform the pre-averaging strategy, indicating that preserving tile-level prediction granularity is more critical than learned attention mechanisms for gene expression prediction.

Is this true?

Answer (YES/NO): NO